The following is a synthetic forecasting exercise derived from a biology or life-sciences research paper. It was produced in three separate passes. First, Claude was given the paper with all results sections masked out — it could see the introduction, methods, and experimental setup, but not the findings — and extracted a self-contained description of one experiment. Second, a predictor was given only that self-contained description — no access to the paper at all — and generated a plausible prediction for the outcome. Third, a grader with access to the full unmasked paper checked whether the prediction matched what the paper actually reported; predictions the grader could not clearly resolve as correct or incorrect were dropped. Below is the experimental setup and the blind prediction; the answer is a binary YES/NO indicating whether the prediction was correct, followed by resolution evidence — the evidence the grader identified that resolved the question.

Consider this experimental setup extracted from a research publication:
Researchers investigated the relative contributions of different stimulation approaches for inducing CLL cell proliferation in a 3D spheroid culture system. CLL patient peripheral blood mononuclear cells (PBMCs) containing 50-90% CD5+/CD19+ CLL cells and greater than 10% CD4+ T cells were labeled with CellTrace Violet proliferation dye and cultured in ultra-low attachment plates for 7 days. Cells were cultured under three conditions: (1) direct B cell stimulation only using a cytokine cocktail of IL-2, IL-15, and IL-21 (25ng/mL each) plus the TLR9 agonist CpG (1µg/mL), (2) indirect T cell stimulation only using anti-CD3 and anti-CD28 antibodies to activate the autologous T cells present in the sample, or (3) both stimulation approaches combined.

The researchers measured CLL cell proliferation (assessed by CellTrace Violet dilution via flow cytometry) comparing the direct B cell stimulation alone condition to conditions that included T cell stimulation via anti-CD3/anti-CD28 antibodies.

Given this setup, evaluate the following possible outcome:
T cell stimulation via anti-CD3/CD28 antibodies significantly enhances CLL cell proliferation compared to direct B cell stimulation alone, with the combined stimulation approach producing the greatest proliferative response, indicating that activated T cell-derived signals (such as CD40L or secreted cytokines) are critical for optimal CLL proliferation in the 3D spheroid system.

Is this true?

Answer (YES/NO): NO